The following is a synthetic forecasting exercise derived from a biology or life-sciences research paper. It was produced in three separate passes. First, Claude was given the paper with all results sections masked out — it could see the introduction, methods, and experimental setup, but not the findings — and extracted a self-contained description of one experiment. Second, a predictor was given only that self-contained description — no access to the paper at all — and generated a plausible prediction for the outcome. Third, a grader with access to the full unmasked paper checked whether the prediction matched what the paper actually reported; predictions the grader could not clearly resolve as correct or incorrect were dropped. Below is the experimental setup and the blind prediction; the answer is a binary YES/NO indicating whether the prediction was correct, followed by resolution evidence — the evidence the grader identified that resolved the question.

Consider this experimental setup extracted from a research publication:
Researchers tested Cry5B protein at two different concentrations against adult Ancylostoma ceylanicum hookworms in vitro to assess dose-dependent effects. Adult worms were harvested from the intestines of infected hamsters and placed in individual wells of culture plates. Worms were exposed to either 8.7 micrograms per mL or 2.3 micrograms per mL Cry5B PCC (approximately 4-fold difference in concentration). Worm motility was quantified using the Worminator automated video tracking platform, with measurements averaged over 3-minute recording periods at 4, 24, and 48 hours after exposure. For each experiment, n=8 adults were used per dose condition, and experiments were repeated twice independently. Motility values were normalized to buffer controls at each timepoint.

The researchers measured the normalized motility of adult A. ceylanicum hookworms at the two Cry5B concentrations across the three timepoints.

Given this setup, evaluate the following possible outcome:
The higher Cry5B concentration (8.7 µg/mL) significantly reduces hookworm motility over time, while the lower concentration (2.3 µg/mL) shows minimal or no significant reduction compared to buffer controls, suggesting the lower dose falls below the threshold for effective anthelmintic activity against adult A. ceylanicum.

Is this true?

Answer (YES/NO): NO